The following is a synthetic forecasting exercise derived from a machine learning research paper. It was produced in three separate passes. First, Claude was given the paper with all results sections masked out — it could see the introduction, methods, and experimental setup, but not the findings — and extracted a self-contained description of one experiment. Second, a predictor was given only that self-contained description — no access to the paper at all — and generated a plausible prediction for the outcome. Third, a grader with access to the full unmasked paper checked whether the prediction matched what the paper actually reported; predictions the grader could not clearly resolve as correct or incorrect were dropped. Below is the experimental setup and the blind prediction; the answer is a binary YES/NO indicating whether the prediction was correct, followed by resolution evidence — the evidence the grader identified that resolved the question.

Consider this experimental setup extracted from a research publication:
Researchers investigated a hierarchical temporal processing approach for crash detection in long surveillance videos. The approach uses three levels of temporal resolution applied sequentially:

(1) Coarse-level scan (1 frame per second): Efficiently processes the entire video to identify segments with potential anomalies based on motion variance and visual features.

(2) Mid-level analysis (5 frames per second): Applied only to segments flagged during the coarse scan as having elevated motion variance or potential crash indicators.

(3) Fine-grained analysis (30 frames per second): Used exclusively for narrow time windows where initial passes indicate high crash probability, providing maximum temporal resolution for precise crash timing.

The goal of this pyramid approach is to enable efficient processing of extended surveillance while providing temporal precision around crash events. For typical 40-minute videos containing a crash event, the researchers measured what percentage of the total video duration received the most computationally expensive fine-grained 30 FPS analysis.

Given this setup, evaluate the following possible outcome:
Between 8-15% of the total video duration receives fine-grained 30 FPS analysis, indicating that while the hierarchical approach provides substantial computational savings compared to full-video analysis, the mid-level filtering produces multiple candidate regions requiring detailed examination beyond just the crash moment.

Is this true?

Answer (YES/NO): NO